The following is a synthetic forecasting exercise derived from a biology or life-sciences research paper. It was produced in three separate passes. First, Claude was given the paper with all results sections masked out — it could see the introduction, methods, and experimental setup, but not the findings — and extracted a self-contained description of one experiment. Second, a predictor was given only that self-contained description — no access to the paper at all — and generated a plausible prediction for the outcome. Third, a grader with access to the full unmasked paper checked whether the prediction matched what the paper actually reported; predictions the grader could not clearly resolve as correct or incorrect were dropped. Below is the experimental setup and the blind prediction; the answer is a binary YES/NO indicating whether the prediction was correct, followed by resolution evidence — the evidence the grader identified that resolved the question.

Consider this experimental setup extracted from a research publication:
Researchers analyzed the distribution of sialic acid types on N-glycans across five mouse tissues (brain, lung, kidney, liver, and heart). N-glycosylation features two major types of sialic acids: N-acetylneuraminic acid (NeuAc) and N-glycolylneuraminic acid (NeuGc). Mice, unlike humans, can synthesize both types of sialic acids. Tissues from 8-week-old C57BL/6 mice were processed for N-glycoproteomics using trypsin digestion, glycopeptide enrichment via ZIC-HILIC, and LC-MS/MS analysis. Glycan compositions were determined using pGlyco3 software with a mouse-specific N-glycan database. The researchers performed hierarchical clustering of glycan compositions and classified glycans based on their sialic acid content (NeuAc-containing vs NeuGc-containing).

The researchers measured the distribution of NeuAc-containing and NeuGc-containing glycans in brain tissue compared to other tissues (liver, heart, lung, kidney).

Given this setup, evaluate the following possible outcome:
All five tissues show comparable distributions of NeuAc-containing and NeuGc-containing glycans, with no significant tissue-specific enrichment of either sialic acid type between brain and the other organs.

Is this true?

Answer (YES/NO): NO